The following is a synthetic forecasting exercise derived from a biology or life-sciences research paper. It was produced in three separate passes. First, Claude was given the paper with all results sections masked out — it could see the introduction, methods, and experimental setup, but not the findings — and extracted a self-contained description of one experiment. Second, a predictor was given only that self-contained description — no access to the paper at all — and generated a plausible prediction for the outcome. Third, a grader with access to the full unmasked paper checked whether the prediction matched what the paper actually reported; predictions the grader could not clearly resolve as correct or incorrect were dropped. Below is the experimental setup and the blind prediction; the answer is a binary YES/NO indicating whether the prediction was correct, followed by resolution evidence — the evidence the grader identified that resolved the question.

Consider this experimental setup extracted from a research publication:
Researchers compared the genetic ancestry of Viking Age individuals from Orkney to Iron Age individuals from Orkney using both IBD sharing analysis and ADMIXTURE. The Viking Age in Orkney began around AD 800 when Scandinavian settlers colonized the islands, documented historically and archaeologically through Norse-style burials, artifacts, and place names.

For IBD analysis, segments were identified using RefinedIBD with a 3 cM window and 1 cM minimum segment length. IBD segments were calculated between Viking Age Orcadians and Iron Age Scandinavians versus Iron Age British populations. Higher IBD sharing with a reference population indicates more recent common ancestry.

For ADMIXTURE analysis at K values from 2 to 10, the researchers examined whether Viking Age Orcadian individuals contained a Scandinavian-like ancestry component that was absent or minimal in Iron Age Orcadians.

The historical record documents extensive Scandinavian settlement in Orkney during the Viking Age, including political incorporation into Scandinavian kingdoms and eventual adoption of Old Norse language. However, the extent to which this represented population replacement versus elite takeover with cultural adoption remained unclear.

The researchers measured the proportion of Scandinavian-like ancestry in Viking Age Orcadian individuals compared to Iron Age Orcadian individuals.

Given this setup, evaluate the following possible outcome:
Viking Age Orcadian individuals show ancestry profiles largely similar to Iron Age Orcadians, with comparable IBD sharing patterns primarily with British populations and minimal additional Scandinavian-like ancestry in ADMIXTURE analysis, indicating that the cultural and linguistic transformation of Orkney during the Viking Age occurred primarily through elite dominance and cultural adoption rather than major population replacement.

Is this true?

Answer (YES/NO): NO